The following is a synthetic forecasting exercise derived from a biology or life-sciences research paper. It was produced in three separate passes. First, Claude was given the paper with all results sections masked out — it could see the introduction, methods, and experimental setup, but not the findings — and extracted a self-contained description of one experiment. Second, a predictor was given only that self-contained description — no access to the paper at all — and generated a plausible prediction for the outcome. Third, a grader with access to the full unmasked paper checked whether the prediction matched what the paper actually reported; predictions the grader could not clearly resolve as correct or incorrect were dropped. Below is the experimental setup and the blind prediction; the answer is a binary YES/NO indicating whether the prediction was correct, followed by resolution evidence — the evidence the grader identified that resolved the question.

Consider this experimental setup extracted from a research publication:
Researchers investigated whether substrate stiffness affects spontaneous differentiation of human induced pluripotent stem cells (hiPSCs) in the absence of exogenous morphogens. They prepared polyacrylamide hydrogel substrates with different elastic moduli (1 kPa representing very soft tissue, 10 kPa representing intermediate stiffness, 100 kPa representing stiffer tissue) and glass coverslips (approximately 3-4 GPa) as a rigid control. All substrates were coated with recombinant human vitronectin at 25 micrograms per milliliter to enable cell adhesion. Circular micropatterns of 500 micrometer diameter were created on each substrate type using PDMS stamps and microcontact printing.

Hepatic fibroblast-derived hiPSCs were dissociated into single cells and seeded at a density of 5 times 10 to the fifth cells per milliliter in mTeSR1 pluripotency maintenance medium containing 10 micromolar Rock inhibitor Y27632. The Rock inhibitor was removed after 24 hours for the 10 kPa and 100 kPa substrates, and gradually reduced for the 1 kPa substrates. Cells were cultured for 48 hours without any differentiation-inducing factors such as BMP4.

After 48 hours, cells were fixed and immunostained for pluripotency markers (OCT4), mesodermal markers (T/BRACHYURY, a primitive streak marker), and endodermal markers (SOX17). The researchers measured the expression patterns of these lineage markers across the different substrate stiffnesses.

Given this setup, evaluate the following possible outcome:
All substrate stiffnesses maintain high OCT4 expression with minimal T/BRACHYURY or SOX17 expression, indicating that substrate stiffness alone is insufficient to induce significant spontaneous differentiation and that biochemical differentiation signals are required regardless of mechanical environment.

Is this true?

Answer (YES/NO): NO